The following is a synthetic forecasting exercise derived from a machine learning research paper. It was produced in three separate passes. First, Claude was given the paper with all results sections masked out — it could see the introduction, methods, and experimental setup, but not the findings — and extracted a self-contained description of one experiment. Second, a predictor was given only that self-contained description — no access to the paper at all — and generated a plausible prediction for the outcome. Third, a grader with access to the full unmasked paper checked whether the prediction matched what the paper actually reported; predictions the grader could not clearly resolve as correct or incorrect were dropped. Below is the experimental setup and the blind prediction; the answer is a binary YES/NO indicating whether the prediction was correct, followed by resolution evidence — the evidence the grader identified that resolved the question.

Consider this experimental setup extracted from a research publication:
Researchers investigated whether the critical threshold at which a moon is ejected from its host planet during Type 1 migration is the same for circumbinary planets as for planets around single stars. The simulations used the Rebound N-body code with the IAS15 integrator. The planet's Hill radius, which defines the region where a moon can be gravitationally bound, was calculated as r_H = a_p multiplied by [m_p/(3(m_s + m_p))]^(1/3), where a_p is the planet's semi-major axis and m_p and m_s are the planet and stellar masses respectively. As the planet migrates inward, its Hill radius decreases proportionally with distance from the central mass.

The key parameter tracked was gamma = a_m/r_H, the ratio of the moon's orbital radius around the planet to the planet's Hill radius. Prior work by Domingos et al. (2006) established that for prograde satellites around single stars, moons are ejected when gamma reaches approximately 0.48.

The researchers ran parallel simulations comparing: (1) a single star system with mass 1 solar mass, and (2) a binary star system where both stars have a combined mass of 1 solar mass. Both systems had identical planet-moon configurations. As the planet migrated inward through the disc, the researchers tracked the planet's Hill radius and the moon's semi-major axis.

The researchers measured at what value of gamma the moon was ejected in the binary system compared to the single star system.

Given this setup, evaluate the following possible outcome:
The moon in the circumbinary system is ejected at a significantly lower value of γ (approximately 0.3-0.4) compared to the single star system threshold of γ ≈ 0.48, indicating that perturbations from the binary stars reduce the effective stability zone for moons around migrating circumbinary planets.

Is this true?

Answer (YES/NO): NO